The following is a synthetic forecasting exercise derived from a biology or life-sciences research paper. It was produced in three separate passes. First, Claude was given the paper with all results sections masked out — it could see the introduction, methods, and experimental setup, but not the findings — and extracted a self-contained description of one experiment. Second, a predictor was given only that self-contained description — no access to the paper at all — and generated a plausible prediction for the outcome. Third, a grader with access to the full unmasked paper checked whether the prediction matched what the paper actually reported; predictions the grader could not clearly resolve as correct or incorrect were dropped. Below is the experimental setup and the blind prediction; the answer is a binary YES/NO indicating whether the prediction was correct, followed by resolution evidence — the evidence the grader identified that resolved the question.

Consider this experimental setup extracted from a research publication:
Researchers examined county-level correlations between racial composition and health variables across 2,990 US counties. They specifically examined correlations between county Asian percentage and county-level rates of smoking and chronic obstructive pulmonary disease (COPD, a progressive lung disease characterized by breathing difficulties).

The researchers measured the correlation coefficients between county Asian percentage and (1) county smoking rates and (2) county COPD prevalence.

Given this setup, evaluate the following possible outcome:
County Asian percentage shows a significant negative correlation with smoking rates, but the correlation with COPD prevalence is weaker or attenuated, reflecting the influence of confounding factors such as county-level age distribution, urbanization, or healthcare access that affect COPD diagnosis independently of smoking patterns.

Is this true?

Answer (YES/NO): NO